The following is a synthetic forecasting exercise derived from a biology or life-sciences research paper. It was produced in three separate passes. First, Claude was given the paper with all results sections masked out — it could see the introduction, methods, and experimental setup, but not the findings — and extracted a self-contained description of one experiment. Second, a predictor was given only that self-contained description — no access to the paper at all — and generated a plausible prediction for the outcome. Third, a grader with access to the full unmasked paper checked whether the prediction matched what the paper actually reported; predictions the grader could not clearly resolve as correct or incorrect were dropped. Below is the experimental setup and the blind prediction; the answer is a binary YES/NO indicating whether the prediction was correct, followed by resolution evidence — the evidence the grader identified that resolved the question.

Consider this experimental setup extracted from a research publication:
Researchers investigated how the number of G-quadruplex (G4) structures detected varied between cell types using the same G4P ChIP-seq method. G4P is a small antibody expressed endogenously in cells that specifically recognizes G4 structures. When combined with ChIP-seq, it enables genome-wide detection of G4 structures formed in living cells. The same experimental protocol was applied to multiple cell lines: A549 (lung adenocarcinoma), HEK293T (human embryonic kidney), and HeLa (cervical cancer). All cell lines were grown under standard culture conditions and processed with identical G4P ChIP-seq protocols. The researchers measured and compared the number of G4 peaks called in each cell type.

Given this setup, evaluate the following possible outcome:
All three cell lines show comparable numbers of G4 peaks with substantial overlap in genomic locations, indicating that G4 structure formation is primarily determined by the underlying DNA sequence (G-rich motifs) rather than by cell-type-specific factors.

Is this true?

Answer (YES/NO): NO